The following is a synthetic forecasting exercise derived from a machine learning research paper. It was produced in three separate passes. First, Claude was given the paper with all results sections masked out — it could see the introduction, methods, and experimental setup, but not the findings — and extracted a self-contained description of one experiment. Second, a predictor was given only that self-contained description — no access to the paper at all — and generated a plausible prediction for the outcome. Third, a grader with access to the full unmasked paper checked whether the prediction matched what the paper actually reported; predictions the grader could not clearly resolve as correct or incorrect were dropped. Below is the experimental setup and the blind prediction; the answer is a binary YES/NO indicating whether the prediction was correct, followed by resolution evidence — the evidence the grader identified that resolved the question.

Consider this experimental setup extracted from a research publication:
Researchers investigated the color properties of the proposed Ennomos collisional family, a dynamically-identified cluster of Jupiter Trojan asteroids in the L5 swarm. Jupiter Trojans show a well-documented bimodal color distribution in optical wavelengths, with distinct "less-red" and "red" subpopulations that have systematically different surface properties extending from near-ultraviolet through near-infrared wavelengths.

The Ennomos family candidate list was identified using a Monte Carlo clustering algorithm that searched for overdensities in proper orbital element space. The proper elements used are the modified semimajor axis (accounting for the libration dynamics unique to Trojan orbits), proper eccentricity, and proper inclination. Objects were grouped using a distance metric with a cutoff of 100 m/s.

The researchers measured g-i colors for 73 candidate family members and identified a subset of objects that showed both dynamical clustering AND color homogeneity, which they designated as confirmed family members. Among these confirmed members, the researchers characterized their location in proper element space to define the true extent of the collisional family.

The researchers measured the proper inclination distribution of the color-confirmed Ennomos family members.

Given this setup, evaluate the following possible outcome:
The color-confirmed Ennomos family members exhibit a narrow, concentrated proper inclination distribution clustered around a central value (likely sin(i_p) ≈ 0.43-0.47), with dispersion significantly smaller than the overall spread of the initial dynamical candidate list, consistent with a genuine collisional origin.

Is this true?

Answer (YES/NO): NO